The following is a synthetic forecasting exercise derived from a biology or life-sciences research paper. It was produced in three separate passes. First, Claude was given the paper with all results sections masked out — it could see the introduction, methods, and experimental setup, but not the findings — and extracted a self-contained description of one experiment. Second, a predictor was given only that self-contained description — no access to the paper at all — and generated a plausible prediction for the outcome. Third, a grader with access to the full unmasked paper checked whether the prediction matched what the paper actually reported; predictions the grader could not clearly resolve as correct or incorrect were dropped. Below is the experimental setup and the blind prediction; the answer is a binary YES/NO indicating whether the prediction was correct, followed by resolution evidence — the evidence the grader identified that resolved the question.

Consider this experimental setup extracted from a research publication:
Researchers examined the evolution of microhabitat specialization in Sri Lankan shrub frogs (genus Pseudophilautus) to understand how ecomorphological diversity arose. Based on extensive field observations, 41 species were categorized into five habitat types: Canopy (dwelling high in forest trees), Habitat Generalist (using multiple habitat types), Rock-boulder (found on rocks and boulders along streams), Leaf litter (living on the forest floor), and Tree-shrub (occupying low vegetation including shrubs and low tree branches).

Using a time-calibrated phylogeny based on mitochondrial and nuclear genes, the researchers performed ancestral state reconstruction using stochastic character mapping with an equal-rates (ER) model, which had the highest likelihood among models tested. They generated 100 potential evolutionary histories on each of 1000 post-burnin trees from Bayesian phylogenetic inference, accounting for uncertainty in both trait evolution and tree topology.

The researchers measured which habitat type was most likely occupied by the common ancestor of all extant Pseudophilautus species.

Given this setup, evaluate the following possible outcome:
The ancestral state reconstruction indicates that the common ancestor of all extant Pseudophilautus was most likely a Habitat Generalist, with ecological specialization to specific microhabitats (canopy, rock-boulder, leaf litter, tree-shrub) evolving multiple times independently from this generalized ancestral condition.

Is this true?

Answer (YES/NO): NO